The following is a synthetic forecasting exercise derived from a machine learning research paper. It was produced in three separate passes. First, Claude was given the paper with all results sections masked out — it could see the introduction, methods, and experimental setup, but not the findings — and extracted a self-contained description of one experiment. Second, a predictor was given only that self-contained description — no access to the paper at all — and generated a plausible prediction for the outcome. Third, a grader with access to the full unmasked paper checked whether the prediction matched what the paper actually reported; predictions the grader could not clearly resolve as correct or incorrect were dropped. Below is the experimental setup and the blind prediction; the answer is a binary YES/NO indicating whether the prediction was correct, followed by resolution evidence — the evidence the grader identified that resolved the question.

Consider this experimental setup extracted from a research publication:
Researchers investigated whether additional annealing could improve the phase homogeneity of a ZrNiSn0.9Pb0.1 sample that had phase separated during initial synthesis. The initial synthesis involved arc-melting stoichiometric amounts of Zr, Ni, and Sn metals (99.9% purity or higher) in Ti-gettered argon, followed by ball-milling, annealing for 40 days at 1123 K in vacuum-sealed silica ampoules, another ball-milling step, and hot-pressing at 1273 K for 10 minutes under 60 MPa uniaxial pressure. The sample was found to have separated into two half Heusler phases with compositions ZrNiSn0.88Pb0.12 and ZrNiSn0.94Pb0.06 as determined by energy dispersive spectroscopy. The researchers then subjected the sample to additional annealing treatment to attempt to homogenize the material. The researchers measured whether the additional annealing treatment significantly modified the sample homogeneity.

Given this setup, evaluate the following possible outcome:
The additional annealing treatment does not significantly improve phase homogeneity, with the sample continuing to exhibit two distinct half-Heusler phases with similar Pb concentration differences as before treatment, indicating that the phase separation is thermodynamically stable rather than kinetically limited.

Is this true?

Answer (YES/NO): YES